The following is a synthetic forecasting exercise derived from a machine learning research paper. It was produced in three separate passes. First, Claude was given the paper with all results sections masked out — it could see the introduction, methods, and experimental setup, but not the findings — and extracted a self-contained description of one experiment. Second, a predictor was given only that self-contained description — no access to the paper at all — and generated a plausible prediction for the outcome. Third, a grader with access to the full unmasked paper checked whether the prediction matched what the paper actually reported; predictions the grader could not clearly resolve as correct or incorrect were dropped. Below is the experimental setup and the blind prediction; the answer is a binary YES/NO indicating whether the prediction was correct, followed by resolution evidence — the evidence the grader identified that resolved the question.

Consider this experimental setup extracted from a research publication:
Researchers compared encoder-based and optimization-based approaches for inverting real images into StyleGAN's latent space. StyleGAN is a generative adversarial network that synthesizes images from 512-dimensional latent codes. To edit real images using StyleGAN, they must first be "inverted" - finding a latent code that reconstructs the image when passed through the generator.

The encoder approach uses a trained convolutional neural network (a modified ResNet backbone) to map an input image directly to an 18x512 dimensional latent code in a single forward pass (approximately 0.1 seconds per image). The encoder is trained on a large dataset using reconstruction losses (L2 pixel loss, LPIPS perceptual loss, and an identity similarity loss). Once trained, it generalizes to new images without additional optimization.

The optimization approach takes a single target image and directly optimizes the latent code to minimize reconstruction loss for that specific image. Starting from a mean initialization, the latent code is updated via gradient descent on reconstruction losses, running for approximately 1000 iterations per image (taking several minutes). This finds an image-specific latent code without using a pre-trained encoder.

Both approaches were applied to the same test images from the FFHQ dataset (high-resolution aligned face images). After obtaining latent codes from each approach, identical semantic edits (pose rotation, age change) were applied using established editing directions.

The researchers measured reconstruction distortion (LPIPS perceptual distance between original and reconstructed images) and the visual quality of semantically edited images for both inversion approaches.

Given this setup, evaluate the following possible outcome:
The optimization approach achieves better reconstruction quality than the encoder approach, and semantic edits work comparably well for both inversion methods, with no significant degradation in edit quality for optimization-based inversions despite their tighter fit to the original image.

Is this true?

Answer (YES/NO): NO